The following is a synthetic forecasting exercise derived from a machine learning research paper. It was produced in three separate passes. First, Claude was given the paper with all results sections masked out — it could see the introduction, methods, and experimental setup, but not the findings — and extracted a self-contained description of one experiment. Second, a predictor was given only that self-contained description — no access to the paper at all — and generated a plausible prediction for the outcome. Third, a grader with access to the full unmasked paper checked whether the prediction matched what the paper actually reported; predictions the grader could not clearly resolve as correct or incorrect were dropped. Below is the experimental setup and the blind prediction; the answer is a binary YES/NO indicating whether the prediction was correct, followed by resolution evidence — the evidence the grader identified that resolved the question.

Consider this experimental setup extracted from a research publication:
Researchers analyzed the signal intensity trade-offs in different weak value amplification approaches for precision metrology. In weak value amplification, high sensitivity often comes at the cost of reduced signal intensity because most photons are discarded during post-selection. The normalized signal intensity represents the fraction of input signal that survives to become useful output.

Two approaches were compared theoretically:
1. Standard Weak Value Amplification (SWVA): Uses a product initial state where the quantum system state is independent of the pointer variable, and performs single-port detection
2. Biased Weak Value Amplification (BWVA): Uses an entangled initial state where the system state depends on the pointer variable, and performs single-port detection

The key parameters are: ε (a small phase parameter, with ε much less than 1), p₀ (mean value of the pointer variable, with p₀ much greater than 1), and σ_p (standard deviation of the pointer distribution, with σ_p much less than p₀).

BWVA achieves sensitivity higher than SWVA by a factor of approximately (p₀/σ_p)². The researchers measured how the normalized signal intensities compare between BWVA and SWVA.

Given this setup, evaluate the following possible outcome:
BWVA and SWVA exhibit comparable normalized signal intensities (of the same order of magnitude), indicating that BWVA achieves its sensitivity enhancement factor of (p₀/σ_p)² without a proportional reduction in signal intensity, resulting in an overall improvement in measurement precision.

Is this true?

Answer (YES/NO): NO